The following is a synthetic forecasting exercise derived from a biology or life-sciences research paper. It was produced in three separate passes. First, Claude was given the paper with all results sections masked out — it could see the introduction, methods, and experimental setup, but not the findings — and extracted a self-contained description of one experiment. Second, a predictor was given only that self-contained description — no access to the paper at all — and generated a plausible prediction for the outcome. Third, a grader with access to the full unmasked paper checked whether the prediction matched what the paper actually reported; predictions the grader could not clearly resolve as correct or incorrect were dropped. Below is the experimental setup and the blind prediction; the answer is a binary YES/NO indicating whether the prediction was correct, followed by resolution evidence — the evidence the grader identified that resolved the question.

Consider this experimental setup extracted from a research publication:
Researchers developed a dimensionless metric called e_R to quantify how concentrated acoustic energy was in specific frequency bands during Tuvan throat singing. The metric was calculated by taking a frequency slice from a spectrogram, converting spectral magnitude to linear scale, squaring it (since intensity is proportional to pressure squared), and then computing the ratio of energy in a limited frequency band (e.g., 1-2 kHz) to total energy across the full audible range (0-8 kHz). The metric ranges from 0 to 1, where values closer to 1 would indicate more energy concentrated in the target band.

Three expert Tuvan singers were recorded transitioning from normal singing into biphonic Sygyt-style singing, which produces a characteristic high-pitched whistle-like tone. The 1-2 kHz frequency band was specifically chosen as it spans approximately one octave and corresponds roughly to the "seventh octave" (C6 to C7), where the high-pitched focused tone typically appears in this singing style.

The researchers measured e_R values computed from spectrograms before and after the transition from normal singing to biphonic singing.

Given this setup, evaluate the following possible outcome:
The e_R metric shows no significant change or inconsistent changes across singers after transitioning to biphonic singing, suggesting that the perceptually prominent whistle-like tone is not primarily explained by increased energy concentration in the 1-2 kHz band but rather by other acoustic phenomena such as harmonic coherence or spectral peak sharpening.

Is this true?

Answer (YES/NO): NO